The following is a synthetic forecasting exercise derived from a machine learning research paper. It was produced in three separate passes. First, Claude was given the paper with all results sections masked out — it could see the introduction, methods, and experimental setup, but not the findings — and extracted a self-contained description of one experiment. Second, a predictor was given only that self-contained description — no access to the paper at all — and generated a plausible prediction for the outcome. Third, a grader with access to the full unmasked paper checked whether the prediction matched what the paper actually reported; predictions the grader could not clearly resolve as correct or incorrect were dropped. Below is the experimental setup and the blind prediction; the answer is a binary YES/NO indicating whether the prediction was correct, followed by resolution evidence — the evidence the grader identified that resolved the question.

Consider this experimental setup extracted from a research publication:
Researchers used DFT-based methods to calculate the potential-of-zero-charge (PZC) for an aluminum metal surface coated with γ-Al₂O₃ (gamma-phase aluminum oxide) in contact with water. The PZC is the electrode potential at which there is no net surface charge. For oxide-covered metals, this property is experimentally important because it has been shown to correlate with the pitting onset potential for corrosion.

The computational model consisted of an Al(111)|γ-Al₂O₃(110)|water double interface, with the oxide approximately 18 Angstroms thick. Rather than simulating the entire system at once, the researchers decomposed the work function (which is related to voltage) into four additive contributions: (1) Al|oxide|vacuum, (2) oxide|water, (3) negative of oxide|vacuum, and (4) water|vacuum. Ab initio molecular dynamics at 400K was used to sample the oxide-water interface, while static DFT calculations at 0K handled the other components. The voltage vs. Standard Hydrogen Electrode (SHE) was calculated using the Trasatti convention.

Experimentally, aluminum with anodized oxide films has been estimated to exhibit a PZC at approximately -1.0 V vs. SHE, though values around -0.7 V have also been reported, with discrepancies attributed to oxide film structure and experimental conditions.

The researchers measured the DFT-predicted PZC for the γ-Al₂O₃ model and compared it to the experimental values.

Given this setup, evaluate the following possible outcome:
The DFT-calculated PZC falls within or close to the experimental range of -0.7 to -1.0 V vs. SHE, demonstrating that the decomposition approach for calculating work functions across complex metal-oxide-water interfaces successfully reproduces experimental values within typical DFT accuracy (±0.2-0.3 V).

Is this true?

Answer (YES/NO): NO